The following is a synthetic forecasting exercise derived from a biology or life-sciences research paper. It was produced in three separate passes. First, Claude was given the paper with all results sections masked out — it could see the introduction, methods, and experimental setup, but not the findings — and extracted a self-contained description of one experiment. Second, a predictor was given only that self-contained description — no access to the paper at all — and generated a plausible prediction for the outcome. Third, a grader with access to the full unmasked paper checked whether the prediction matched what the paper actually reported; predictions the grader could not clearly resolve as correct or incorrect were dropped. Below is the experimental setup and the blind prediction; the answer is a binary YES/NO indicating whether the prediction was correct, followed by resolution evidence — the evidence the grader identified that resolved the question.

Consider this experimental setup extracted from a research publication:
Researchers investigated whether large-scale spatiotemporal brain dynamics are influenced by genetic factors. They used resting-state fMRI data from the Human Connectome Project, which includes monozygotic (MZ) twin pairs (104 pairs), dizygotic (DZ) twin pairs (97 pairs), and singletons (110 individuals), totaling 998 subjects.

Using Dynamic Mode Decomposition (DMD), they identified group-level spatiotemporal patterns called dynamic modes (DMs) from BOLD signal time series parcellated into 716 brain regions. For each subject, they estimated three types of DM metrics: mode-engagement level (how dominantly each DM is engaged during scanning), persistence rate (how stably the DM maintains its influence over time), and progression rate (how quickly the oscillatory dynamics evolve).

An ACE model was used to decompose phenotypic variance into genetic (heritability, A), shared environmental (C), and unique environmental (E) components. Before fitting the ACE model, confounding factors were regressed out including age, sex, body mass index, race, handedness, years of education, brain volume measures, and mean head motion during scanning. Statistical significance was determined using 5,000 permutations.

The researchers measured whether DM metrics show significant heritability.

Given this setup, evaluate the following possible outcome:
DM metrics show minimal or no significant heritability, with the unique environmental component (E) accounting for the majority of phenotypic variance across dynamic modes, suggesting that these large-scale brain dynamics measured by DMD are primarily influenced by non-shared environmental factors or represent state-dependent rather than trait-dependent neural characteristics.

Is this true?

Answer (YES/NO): NO